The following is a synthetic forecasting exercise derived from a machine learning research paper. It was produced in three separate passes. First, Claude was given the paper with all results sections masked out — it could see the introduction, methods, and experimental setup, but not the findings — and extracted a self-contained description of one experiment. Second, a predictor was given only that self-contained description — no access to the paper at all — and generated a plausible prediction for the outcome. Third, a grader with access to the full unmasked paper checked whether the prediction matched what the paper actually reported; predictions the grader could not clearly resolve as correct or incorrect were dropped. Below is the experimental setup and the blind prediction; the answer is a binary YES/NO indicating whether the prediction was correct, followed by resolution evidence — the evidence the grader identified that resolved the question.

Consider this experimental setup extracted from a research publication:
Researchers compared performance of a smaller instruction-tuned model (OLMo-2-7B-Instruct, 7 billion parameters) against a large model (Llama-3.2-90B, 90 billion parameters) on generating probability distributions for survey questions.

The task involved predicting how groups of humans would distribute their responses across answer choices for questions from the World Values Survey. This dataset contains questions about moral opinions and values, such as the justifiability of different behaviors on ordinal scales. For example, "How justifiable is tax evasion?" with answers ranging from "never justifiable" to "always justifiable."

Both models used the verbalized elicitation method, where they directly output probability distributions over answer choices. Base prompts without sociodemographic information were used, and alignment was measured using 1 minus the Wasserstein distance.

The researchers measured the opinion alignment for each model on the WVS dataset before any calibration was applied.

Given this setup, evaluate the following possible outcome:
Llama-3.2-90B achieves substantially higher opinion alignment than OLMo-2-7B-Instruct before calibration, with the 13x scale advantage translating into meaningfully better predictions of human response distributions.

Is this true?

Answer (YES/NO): NO